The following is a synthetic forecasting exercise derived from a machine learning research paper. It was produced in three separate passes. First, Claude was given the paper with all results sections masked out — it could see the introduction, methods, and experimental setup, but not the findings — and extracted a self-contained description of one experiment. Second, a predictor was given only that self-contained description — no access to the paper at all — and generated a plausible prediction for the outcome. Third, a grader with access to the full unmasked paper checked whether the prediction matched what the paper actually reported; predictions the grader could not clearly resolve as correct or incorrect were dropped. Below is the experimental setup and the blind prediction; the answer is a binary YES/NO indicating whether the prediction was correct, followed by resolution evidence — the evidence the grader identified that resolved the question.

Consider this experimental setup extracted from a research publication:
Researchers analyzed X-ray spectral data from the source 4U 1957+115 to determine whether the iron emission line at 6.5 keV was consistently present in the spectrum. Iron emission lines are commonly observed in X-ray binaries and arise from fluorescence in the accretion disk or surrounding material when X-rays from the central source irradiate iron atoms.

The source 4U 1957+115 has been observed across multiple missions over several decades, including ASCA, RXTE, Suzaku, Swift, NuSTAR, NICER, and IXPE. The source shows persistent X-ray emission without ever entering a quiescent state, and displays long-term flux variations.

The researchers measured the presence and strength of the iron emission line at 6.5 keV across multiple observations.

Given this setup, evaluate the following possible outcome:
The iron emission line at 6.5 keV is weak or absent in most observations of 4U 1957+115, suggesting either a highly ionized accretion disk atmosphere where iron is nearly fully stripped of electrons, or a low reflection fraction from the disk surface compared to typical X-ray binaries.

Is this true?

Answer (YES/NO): YES